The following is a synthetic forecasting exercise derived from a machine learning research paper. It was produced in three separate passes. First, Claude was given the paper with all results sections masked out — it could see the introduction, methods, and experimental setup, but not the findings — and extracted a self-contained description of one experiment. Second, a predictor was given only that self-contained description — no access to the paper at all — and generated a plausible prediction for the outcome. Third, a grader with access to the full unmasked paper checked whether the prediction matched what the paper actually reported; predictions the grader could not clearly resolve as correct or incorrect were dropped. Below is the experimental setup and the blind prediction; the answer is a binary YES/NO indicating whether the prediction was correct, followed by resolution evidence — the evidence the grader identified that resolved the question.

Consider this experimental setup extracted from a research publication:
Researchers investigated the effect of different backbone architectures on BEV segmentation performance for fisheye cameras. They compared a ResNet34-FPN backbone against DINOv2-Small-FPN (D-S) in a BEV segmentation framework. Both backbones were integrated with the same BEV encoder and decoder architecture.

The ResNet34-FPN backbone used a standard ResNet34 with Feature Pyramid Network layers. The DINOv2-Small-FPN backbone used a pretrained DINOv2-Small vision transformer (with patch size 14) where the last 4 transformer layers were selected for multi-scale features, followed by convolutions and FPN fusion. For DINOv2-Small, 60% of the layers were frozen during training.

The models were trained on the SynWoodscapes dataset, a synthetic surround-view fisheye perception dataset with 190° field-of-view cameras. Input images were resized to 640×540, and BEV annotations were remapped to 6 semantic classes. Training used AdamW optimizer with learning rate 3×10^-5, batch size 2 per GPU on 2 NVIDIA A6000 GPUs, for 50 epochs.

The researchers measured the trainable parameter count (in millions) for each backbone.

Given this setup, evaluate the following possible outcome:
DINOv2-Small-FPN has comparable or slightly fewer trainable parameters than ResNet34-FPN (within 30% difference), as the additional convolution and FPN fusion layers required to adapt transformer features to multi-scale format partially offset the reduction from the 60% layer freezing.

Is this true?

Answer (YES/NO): NO